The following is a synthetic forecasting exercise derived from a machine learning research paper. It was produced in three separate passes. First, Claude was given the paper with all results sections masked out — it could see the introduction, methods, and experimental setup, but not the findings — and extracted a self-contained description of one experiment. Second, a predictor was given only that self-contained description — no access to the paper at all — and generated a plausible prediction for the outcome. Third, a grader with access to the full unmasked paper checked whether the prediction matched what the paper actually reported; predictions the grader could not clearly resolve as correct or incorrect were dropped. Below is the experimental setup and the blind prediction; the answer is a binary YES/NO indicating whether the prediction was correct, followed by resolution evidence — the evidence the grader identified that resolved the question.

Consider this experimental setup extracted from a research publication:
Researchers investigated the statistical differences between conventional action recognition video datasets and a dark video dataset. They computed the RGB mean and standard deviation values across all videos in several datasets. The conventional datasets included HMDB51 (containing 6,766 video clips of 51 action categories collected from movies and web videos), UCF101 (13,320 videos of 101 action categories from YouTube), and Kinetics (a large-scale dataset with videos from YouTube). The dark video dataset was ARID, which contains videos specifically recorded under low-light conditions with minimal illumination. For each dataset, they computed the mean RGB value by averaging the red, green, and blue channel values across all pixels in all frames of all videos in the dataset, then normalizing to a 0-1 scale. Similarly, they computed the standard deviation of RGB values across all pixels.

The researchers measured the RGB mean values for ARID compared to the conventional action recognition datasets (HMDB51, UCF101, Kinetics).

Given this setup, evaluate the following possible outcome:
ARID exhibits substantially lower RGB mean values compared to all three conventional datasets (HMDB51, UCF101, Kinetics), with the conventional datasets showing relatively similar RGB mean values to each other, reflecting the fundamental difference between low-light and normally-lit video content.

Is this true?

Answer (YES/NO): YES